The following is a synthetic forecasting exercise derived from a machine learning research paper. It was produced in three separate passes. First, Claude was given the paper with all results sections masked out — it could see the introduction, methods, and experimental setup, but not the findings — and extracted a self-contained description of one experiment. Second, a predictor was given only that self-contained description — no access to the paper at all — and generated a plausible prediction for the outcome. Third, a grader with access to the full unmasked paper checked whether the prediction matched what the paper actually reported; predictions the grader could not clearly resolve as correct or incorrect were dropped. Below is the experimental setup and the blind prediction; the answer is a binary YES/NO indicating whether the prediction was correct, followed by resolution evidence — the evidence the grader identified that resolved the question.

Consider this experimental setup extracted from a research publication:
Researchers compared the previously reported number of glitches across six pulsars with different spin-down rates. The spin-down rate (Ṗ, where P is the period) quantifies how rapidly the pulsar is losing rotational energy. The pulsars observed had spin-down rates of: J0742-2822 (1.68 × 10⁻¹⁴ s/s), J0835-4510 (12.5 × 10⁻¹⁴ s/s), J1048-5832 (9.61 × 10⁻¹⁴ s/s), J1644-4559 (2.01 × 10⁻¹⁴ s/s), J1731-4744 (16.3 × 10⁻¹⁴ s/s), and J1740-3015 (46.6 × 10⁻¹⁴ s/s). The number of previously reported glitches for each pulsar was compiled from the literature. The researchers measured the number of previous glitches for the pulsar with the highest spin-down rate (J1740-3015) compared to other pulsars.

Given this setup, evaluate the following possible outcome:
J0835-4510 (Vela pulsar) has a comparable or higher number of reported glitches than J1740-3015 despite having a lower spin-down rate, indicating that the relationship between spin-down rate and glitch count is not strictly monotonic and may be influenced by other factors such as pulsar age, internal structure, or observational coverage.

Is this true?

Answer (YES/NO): NO